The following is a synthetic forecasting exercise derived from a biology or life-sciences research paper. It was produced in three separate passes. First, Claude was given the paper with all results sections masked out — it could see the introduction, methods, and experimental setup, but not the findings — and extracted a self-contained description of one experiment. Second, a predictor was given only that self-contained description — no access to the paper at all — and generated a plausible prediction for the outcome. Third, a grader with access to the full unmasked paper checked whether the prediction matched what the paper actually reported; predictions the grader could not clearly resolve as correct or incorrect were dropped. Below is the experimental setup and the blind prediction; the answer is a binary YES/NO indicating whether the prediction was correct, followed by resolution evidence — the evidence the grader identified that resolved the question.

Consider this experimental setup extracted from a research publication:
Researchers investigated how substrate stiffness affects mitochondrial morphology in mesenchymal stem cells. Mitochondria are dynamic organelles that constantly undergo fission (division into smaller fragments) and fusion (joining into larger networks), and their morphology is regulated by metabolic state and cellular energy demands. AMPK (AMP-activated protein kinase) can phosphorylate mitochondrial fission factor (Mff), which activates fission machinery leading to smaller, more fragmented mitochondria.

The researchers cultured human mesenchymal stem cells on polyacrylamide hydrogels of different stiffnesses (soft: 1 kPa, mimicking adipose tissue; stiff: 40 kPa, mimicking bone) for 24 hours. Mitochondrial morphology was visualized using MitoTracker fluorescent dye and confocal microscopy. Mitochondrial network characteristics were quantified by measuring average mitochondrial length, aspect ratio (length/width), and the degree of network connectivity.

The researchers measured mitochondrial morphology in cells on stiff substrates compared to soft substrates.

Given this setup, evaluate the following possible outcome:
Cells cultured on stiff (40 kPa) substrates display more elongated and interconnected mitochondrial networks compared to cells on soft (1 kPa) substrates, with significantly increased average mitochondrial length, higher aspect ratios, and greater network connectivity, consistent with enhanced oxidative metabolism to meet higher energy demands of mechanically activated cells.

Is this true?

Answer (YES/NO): NO